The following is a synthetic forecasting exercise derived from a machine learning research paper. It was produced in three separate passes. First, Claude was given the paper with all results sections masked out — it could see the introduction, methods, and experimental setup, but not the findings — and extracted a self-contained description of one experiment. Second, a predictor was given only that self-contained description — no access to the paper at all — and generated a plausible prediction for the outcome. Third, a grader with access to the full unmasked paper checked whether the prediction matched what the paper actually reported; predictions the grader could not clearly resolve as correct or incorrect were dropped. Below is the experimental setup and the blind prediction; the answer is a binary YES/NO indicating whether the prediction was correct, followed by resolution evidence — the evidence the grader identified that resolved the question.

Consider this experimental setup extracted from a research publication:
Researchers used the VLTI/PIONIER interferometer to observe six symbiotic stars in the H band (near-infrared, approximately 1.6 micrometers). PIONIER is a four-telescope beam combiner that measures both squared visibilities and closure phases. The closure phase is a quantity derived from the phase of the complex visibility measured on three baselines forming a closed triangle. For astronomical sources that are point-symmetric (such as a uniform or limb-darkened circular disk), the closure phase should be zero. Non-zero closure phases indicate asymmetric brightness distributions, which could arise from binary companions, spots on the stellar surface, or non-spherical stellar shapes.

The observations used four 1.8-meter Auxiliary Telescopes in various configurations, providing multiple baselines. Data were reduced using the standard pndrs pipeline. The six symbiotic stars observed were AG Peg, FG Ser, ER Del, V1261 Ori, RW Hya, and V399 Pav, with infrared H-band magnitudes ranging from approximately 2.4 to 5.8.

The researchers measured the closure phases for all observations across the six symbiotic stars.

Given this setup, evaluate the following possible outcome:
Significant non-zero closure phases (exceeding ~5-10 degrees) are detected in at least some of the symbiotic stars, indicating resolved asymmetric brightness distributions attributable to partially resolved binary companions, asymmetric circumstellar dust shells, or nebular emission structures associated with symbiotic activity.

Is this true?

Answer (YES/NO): NO